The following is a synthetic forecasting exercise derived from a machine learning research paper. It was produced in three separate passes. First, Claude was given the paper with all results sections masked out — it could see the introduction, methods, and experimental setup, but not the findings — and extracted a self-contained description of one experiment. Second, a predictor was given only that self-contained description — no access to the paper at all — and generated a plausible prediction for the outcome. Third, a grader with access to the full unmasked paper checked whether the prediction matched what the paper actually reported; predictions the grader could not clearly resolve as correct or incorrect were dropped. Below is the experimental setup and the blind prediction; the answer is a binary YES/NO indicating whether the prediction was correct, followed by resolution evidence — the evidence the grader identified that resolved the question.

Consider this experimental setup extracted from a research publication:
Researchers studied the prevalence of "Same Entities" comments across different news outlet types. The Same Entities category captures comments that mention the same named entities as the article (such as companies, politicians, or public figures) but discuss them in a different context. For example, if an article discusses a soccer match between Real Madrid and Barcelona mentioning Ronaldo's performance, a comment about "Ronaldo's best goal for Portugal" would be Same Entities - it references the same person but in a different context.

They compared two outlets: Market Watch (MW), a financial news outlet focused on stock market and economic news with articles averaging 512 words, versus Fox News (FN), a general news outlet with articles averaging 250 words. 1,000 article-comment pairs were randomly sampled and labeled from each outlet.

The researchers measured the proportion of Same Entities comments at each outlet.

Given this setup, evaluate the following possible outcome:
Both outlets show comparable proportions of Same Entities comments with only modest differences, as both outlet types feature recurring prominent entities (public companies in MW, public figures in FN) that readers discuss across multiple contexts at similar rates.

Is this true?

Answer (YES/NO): NO